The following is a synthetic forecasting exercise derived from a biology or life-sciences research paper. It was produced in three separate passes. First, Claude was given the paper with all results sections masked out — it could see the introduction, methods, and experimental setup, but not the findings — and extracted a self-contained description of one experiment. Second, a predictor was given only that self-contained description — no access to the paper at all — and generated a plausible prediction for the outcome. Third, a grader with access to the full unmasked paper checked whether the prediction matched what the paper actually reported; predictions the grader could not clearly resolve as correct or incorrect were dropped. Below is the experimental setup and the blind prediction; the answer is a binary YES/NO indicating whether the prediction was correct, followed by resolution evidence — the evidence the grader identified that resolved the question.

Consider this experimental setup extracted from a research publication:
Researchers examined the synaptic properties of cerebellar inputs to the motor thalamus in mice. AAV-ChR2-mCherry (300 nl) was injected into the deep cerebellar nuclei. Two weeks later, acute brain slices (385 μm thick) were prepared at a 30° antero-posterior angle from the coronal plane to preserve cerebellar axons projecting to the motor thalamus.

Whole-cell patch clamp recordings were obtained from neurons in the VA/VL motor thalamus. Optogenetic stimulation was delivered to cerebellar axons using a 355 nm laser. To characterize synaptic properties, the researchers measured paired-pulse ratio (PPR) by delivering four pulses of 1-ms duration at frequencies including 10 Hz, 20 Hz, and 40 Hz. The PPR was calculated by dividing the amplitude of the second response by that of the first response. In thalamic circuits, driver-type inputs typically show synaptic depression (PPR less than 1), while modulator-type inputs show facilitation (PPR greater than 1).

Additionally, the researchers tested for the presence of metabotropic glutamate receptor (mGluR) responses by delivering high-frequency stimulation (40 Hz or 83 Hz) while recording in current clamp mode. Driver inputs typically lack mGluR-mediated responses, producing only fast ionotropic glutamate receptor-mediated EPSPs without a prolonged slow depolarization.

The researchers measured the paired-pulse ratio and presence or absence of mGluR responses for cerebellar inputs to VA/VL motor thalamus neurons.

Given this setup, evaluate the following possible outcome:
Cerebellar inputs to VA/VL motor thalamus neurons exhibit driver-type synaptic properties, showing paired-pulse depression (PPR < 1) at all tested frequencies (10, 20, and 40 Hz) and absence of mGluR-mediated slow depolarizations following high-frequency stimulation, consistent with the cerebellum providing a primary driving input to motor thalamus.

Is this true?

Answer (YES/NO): YES